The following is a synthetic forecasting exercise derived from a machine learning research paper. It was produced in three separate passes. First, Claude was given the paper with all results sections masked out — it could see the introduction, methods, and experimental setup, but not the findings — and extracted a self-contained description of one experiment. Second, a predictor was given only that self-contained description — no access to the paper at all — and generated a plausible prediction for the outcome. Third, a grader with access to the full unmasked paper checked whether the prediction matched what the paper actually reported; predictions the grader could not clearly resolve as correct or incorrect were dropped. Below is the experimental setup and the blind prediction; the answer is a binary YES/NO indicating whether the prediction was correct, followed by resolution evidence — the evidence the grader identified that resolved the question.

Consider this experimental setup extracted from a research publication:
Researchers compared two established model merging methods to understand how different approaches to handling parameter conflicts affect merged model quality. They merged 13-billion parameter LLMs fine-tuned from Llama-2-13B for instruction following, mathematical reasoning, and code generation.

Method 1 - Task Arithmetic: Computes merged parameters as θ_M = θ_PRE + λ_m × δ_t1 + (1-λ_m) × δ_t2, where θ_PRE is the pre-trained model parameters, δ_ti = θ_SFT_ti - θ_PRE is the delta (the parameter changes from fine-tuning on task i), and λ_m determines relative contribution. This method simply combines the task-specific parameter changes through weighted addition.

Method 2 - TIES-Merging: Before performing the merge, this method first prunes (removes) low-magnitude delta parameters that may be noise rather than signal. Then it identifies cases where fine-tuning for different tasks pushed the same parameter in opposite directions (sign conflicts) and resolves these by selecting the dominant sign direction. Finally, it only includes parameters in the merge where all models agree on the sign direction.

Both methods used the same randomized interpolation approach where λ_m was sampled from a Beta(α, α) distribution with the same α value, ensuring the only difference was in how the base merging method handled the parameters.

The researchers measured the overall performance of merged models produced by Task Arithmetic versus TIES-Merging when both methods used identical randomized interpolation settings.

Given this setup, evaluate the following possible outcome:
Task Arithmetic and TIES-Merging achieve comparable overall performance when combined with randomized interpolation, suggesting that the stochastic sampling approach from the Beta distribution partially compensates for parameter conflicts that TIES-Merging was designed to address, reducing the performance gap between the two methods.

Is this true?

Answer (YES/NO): NO